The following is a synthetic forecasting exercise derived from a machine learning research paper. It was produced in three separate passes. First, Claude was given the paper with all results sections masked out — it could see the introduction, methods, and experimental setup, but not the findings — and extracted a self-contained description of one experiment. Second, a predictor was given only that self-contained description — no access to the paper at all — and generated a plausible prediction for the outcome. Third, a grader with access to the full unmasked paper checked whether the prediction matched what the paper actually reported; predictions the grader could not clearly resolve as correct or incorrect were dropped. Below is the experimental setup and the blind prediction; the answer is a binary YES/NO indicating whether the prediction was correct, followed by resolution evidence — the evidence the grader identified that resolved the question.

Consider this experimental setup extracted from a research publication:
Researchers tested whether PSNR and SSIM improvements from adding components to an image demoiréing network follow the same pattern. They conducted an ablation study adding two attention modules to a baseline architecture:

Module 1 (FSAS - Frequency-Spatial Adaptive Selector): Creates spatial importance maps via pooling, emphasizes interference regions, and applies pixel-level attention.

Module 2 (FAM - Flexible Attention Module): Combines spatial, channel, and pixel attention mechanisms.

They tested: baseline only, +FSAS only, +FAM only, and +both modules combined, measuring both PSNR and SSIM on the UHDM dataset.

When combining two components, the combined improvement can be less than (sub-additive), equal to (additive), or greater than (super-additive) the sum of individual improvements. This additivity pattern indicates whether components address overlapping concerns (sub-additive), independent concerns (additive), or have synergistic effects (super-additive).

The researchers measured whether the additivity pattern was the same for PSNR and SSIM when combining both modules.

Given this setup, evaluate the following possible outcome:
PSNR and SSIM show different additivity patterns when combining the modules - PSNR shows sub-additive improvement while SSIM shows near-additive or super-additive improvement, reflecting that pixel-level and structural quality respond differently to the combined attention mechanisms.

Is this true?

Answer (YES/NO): YES